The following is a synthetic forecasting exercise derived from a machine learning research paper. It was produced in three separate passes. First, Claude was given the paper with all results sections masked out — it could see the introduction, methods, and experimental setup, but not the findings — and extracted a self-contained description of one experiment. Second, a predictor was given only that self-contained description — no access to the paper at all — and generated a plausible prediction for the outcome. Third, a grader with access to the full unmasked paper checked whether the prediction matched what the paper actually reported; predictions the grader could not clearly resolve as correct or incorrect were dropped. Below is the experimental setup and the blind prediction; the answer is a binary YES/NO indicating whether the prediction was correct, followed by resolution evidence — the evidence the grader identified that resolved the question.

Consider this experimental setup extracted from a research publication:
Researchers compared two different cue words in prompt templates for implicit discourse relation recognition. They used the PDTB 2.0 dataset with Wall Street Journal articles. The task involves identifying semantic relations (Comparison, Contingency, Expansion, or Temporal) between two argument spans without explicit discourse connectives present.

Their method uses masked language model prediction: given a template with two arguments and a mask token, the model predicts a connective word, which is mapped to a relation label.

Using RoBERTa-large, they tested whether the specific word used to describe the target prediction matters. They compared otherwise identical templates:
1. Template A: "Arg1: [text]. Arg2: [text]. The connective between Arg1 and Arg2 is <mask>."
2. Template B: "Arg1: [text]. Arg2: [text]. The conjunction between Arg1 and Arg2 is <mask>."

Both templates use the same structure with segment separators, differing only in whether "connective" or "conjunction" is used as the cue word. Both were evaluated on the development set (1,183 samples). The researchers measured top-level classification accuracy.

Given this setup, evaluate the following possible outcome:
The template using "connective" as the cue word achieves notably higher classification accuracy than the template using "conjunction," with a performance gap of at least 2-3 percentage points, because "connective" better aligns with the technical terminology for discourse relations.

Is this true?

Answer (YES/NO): NO